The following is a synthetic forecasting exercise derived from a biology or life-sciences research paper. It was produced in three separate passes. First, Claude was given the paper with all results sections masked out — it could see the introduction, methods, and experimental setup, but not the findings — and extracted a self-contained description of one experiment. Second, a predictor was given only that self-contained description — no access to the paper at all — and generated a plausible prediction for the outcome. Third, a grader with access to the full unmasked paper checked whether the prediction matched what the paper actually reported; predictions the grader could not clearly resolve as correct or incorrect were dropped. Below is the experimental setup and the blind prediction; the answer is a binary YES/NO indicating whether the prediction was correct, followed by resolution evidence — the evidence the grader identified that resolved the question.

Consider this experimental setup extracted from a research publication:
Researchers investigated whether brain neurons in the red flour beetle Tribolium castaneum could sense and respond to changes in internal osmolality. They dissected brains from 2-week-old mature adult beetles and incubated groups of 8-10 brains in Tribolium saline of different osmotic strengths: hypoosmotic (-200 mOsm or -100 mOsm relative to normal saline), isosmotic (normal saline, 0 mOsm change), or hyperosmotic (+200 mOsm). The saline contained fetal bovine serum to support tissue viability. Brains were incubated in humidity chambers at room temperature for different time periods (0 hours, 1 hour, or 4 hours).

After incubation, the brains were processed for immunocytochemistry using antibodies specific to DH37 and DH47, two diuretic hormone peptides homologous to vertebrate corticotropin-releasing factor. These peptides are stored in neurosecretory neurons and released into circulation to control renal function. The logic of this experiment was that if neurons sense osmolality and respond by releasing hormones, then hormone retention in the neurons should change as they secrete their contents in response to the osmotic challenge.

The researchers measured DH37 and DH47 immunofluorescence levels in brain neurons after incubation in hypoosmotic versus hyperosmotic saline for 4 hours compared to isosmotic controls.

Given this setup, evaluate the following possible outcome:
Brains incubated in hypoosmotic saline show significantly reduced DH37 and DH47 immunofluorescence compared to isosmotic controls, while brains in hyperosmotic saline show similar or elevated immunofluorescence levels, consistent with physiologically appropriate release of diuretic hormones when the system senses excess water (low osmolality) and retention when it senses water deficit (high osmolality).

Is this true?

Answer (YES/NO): YES